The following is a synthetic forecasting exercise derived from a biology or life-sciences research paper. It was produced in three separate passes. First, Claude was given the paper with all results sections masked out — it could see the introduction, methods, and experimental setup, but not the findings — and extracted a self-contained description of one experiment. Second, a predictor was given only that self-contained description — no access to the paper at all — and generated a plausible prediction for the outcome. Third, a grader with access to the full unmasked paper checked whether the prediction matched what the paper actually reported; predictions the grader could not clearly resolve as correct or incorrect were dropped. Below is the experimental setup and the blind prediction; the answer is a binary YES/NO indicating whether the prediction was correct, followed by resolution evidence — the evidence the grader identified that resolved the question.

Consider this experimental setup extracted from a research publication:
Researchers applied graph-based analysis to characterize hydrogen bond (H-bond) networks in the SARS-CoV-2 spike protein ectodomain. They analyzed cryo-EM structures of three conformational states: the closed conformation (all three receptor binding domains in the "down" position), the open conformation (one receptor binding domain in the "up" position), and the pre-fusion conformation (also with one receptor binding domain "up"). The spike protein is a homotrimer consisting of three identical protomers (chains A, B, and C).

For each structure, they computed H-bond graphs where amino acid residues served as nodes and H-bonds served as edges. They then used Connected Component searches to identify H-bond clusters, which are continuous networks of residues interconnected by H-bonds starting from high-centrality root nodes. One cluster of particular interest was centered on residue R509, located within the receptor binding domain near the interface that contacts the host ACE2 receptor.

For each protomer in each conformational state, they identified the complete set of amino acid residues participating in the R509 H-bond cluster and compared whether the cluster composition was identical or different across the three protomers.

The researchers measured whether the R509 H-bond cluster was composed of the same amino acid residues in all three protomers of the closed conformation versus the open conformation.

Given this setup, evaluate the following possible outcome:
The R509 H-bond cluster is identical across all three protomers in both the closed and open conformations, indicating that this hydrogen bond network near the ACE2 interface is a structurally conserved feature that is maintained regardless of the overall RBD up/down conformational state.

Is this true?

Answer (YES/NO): NO